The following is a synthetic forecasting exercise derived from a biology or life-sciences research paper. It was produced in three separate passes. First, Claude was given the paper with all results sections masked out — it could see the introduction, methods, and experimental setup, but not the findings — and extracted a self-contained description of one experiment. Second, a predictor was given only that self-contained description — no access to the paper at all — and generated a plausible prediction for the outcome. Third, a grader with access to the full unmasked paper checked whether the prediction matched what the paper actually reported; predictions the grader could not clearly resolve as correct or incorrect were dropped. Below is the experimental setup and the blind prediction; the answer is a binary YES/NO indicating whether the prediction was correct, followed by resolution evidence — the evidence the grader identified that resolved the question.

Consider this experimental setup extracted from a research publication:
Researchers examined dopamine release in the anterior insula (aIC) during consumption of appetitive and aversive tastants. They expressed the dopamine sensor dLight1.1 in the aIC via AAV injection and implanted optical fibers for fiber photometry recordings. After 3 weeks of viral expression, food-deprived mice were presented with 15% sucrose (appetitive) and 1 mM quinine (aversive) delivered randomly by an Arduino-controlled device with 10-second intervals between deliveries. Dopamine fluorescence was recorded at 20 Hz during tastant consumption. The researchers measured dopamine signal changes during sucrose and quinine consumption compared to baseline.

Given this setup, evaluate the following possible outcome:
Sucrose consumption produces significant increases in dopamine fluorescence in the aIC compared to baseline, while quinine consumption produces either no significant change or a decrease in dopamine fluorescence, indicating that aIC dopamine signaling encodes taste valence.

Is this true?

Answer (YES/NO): NO